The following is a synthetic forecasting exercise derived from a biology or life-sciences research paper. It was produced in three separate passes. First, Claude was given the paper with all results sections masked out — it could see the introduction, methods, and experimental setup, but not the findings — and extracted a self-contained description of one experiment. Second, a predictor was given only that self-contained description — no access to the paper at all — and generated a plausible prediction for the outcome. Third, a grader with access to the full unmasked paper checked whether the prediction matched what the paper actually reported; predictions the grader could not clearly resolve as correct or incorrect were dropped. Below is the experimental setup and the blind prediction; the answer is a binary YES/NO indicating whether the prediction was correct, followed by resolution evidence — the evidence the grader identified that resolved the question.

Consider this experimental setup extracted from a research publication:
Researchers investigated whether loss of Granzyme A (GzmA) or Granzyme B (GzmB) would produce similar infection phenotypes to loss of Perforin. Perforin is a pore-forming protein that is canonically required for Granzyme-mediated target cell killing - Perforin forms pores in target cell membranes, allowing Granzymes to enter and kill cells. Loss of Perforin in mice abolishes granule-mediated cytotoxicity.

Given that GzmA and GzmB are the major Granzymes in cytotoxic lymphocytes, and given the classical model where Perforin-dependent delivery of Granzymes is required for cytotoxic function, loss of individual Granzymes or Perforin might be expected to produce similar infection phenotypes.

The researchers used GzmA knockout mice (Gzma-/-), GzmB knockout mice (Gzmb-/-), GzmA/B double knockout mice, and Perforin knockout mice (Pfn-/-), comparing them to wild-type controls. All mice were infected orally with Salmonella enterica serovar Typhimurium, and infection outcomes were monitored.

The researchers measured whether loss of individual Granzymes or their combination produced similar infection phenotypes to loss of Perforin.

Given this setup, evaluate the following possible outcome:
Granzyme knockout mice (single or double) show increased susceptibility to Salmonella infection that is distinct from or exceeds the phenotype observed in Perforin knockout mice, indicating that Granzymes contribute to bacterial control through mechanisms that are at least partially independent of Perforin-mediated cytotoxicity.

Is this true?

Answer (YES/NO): NO